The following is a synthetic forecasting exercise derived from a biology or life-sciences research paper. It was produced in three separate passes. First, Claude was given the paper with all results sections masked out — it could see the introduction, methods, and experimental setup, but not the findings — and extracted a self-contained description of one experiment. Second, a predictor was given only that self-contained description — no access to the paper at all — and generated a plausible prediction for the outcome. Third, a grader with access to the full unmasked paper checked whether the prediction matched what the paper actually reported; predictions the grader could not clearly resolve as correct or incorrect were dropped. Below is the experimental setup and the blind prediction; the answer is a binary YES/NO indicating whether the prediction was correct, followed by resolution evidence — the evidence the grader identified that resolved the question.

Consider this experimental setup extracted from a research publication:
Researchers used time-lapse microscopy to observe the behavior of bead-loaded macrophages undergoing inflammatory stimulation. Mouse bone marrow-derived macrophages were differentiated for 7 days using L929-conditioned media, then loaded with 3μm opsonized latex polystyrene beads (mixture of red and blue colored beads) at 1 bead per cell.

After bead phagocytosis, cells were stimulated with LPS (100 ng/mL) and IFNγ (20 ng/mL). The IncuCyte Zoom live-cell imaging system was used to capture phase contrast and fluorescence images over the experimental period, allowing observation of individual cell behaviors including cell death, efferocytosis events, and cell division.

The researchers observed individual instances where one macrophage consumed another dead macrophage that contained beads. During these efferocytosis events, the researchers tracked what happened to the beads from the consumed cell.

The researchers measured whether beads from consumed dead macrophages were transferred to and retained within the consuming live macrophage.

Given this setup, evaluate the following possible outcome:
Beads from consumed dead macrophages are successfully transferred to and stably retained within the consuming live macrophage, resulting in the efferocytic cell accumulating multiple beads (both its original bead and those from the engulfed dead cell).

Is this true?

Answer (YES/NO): YES